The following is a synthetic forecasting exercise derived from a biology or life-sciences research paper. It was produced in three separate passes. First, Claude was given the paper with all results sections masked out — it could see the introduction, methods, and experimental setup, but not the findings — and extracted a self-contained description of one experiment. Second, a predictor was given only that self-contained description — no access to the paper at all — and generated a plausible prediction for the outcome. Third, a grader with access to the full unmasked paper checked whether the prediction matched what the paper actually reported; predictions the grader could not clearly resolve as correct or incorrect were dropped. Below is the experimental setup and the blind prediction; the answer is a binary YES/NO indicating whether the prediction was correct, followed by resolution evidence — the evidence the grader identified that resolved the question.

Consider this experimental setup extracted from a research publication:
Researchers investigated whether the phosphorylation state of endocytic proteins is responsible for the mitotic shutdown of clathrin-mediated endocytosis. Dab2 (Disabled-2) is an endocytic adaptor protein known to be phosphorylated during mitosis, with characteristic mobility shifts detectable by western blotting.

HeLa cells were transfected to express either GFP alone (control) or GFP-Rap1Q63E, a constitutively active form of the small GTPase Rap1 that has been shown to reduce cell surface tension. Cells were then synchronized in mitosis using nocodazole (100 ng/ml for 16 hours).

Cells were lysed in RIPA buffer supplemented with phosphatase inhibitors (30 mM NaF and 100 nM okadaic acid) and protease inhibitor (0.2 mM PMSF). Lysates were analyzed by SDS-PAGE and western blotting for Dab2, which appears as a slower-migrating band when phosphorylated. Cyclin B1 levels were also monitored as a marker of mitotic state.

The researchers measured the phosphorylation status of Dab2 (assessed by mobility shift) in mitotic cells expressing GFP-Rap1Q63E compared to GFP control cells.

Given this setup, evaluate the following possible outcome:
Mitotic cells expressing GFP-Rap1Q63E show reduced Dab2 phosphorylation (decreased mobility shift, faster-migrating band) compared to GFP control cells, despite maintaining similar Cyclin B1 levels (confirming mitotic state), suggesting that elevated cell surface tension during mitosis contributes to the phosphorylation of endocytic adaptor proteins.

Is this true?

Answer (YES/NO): NO